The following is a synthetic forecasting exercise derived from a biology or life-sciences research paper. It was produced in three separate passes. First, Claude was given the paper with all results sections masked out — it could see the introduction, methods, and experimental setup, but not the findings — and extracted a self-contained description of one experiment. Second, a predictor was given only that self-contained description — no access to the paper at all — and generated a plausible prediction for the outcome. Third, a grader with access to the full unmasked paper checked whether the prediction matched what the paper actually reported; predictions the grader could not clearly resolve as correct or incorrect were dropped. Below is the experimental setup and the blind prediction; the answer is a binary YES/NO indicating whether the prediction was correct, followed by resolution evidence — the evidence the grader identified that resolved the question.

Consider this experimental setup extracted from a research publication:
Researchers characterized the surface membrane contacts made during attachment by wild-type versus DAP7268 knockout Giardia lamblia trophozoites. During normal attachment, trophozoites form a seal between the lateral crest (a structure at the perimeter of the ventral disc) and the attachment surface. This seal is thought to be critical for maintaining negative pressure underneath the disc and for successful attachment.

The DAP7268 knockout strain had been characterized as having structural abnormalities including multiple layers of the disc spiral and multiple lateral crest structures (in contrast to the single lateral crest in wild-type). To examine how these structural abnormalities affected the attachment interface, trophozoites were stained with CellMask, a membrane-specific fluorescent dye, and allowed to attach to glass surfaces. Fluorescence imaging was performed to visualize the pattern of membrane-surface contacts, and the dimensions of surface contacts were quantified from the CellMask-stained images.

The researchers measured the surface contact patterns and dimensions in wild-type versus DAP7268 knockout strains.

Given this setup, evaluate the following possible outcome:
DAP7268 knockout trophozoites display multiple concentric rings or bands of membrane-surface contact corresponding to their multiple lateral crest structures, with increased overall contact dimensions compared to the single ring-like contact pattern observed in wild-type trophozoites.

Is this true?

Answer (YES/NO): NO